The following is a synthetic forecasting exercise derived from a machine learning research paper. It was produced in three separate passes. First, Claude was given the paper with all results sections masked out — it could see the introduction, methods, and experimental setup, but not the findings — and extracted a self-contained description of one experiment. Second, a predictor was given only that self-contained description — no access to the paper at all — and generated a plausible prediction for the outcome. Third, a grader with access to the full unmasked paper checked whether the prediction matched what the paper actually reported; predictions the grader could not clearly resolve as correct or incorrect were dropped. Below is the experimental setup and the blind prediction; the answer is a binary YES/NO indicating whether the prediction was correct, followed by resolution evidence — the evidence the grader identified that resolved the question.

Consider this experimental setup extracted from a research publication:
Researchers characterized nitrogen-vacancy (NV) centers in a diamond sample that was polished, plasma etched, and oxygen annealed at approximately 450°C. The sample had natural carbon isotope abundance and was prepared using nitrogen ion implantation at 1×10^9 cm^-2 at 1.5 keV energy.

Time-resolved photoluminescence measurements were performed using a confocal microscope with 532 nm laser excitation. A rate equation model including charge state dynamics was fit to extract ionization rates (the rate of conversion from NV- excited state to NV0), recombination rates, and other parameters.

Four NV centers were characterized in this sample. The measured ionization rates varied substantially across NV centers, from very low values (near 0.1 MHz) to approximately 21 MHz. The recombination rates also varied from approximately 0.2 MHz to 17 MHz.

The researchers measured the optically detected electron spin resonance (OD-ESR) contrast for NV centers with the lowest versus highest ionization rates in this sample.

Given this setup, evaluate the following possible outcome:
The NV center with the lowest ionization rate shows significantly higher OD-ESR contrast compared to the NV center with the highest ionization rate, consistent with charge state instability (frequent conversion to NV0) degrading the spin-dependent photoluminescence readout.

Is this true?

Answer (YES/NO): YES